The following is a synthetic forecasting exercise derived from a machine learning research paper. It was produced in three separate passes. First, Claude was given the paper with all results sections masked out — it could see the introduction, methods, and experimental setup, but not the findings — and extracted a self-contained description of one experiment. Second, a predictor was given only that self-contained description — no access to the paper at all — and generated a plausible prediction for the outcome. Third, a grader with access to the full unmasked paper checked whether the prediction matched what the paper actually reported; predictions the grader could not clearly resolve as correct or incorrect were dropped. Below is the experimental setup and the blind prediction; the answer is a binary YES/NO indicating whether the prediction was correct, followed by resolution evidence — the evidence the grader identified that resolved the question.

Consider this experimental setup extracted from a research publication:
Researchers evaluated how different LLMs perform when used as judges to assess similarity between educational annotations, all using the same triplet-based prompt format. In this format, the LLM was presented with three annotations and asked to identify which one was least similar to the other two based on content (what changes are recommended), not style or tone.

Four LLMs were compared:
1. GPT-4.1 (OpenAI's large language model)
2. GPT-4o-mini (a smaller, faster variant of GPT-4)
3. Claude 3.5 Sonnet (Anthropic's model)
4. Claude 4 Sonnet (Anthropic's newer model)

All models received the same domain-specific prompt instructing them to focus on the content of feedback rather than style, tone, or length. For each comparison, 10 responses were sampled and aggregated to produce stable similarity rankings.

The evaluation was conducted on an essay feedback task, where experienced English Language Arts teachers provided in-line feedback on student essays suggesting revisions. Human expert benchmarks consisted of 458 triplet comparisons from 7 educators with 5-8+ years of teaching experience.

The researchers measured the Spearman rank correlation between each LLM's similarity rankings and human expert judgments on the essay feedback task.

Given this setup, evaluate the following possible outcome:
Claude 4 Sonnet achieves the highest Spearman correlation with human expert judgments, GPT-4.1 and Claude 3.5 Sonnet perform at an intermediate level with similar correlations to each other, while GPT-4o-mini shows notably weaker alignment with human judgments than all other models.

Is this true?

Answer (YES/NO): NO